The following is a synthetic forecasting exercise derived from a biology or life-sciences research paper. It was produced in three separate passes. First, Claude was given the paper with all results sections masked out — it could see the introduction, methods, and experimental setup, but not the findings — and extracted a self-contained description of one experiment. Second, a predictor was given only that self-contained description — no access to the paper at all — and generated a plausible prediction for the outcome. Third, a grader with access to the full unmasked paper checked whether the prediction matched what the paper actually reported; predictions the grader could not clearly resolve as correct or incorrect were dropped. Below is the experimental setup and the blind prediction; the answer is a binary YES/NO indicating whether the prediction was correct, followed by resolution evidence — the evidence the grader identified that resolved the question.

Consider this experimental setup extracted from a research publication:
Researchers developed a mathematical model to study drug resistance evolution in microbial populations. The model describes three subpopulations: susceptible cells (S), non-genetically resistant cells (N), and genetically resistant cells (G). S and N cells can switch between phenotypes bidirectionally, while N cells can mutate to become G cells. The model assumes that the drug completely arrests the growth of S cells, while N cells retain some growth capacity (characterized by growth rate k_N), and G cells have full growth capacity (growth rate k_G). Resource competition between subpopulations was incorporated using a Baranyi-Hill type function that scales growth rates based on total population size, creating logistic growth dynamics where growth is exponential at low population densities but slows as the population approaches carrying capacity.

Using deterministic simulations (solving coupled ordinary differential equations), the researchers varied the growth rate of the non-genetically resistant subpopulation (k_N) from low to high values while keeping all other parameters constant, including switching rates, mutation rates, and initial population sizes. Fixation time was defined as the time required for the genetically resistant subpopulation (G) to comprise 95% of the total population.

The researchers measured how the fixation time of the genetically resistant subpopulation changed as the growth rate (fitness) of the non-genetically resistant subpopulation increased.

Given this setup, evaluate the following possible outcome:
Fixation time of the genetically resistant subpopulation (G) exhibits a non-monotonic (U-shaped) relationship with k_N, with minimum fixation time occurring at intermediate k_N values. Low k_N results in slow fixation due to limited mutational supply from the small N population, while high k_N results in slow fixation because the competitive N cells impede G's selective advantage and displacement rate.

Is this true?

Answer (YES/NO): NO